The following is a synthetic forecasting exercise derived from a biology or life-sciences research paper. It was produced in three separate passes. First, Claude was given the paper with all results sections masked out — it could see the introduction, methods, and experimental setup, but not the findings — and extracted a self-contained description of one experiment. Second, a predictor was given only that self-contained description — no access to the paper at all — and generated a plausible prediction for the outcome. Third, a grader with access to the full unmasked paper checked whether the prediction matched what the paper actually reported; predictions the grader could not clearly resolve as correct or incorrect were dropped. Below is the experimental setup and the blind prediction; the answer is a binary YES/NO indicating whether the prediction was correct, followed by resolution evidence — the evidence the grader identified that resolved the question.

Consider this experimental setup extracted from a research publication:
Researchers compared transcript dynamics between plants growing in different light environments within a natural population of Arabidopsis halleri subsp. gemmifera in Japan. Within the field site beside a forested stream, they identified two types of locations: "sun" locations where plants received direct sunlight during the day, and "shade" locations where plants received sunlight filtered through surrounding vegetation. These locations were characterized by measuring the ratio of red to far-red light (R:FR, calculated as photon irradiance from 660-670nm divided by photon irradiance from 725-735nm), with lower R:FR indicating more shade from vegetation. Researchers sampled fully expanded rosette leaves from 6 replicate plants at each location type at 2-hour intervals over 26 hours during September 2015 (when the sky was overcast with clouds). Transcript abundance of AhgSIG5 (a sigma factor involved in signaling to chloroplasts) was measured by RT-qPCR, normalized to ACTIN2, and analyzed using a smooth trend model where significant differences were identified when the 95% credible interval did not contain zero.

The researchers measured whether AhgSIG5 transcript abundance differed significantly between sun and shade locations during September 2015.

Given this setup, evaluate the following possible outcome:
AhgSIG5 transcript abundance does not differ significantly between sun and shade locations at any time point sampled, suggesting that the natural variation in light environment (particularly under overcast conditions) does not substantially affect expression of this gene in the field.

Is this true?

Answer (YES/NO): NO